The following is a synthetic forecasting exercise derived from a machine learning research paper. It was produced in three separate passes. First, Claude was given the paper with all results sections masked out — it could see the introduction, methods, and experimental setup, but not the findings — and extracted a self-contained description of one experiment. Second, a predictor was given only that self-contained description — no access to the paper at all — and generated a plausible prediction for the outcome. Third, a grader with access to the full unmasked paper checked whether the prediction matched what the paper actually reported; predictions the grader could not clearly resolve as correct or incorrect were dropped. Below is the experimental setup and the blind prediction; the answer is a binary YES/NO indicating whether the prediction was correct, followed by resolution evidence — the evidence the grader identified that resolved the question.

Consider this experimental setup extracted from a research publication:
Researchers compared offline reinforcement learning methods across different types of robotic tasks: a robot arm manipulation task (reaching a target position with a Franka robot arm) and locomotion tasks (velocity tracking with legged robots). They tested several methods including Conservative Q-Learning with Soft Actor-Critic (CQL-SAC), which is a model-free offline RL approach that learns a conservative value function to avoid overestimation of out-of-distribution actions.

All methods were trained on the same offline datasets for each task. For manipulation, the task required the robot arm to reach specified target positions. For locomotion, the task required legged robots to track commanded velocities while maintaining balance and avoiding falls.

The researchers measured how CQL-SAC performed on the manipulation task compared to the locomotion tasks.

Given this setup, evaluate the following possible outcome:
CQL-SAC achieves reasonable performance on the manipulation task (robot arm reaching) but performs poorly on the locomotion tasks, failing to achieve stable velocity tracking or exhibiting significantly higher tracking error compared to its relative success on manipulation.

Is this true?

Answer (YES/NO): YES